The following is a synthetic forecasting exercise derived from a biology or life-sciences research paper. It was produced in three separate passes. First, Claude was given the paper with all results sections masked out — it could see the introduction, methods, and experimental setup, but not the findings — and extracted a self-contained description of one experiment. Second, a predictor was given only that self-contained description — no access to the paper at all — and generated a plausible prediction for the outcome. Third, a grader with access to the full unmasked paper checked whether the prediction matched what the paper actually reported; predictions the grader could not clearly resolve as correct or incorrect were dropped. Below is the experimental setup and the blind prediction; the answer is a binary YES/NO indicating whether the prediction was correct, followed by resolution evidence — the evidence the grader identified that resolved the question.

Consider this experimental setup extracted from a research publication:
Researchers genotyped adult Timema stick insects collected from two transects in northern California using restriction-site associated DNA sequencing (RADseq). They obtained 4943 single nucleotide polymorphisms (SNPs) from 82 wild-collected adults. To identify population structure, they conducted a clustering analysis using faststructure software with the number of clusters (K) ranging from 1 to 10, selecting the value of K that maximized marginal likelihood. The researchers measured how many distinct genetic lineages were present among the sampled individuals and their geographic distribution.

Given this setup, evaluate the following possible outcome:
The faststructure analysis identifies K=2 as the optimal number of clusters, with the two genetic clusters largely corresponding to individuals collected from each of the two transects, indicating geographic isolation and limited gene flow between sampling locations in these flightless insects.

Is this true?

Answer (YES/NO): NO